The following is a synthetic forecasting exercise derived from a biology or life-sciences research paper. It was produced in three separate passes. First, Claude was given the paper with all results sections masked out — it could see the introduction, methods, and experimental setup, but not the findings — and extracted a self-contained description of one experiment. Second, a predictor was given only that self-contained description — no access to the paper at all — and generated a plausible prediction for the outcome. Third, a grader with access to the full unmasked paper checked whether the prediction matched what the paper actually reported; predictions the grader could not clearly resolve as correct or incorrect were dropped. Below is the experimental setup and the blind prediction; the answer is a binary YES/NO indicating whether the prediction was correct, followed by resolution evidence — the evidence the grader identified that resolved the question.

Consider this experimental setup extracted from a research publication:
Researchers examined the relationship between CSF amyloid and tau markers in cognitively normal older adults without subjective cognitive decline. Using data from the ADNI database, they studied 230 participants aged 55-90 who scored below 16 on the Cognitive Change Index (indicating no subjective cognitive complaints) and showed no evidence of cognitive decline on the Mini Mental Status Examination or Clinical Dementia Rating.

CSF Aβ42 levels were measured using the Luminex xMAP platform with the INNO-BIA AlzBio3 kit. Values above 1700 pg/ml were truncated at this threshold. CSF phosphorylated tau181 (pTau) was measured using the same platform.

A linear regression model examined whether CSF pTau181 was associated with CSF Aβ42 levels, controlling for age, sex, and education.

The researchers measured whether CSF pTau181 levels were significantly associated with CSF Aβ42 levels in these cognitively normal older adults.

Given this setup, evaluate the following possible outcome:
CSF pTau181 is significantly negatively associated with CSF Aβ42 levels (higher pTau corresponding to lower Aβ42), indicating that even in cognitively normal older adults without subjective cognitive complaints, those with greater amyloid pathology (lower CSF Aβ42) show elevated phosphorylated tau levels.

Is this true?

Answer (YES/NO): NO